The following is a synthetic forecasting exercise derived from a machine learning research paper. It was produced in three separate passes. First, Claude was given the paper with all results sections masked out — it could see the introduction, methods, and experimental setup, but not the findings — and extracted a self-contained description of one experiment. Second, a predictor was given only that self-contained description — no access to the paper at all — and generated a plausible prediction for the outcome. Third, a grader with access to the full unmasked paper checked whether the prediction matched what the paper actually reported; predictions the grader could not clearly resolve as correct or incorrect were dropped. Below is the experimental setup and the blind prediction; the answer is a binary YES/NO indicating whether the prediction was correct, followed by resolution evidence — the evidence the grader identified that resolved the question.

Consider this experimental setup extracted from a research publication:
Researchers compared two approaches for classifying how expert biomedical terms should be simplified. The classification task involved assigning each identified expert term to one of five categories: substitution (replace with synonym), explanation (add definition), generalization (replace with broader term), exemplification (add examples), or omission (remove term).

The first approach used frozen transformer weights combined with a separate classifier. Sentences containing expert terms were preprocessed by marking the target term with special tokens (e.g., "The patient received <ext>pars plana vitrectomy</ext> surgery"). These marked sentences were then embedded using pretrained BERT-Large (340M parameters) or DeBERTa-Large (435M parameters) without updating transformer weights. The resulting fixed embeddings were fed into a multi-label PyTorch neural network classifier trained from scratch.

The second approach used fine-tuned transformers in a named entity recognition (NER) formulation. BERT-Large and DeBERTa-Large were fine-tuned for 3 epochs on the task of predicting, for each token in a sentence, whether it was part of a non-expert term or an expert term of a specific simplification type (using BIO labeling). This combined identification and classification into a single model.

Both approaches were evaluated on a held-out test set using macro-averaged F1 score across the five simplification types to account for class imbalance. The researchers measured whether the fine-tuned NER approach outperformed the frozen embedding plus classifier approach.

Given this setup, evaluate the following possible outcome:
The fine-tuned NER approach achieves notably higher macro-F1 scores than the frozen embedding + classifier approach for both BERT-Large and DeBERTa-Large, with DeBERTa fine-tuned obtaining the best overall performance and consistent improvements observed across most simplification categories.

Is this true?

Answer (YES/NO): NO